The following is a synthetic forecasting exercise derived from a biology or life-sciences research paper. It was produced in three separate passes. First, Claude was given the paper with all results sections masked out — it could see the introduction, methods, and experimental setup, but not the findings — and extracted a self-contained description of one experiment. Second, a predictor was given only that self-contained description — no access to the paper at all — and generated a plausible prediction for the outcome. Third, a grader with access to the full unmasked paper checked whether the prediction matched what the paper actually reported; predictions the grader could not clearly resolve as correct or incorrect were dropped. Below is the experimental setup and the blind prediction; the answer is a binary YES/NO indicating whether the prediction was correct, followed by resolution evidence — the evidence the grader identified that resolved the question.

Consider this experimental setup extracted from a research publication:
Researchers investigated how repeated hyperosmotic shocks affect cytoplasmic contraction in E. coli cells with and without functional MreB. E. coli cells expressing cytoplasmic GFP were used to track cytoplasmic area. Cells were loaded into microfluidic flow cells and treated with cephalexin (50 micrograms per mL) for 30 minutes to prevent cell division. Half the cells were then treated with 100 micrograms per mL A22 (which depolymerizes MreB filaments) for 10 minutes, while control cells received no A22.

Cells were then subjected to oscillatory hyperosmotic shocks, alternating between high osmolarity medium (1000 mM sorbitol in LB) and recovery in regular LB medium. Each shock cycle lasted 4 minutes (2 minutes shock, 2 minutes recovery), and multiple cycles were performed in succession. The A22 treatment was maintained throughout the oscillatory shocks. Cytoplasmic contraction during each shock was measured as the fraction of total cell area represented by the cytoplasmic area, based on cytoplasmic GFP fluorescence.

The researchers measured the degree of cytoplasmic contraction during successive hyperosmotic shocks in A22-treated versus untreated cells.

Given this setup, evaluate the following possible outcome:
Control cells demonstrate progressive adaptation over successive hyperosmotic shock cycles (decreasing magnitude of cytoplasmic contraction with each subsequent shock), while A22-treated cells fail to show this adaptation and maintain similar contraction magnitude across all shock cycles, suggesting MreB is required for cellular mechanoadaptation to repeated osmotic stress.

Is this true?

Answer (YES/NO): YES